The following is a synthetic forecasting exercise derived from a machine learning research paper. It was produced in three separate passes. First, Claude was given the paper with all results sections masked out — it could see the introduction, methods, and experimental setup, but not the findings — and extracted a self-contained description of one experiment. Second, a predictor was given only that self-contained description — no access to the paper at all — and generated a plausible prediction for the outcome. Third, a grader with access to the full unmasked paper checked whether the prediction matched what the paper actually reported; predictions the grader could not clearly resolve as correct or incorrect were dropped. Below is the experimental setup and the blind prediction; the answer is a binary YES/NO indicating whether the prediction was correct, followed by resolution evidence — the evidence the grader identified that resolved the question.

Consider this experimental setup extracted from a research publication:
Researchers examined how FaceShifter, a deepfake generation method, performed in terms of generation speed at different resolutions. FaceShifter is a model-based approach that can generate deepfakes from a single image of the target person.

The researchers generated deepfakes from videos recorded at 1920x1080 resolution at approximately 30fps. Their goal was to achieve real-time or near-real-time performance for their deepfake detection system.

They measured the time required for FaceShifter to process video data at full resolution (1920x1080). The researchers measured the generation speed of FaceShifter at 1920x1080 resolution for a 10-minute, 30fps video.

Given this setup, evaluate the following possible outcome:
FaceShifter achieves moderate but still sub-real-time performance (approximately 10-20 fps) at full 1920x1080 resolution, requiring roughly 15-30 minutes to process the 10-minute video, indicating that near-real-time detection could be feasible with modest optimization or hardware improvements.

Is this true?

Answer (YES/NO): NO